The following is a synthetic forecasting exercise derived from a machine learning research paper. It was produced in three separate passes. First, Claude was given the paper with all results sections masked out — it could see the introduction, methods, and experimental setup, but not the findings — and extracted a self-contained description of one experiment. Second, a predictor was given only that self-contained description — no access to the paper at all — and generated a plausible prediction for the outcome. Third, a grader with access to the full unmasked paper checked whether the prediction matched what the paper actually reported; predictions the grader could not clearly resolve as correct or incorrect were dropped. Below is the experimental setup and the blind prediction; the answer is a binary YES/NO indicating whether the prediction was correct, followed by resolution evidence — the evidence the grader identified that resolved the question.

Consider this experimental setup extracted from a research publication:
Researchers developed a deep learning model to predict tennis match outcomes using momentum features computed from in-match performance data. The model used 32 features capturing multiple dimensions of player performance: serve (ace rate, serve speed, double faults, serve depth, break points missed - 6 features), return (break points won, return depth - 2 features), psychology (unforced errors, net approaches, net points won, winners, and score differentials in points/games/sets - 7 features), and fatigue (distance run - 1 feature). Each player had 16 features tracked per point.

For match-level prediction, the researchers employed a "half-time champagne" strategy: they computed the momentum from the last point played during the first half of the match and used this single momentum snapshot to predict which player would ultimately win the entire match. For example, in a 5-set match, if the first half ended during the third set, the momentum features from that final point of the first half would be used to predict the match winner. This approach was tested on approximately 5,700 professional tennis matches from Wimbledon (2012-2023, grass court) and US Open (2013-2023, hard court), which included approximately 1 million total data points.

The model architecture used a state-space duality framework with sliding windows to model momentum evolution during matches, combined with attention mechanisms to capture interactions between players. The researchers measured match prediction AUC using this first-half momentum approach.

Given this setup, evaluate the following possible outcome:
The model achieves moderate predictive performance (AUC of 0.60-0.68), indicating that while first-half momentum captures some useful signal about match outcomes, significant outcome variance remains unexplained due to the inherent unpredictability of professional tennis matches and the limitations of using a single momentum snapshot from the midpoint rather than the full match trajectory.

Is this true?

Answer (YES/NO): NO